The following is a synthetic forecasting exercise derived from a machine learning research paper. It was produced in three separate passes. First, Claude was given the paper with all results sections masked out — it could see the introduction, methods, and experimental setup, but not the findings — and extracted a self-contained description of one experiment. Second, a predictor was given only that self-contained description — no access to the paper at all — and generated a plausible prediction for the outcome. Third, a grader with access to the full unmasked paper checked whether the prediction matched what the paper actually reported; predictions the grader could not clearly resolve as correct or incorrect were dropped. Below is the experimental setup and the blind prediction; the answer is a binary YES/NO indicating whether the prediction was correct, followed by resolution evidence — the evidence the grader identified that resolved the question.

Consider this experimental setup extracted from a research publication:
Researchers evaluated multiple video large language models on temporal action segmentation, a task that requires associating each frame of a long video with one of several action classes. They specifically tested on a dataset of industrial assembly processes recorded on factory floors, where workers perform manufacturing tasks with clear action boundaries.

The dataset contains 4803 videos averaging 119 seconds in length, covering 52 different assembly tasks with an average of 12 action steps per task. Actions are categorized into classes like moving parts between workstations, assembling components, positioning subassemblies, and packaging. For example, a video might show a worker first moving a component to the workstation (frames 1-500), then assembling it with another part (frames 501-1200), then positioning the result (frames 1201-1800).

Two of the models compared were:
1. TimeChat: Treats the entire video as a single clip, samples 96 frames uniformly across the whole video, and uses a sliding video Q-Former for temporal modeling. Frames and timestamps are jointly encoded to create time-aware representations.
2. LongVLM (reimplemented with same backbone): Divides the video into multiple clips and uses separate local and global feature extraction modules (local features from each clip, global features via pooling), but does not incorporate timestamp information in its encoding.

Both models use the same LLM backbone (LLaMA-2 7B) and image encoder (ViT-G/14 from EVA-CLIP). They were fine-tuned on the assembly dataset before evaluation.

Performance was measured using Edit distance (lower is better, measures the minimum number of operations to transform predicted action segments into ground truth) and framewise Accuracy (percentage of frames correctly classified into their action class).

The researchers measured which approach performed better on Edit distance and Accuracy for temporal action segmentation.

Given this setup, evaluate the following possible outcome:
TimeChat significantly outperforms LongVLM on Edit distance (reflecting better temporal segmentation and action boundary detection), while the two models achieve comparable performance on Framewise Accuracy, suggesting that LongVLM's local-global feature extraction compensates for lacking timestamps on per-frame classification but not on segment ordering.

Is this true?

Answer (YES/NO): NO